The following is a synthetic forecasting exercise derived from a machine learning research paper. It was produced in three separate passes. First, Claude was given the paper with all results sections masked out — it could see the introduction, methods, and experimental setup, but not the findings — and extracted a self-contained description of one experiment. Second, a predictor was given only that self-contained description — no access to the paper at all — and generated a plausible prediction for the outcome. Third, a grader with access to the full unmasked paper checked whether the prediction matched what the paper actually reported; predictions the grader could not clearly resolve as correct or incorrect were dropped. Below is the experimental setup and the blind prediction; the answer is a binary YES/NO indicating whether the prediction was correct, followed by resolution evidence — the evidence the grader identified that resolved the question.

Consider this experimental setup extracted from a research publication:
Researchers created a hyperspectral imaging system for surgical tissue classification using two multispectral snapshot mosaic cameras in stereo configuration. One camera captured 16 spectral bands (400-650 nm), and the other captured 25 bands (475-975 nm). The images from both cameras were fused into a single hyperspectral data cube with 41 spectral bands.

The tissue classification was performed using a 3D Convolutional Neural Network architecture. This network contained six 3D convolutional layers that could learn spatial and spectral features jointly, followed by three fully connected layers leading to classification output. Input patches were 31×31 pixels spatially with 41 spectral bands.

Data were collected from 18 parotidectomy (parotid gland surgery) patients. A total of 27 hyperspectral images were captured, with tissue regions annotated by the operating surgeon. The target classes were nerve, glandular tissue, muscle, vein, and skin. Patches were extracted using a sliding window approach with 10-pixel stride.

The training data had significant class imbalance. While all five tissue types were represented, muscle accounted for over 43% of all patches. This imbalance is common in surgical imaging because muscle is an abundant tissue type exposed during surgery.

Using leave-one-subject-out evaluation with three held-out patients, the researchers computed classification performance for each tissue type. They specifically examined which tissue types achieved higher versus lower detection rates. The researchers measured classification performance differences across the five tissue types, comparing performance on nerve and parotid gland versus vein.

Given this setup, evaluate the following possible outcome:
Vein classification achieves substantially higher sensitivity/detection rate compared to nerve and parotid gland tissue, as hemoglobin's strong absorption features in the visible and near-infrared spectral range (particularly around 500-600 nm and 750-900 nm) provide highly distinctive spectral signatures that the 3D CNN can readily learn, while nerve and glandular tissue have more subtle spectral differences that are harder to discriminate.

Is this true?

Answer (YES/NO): NO